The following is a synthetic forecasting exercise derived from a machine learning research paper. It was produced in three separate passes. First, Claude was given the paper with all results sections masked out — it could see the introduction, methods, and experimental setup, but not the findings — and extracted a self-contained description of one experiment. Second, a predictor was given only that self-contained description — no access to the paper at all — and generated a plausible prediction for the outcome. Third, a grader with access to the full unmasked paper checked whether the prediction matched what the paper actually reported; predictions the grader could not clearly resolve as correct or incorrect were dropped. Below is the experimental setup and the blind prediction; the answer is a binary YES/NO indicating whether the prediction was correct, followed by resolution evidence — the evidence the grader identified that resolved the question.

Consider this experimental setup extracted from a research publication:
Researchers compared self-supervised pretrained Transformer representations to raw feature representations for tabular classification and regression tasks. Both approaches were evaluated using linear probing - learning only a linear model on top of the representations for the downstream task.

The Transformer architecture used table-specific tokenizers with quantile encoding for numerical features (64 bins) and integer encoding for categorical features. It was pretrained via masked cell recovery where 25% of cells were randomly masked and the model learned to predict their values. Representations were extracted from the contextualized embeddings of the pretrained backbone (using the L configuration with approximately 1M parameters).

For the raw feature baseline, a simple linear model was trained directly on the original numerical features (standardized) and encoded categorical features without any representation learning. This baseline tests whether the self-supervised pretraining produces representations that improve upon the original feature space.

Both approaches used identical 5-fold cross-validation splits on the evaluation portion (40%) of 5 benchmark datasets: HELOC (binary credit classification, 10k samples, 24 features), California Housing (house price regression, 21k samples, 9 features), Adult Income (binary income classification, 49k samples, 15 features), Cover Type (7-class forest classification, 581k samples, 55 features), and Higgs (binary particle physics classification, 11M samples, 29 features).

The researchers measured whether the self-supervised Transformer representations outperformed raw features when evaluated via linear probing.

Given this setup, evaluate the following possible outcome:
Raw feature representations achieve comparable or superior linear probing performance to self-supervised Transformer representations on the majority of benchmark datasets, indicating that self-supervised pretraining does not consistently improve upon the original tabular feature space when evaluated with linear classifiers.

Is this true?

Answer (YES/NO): NO